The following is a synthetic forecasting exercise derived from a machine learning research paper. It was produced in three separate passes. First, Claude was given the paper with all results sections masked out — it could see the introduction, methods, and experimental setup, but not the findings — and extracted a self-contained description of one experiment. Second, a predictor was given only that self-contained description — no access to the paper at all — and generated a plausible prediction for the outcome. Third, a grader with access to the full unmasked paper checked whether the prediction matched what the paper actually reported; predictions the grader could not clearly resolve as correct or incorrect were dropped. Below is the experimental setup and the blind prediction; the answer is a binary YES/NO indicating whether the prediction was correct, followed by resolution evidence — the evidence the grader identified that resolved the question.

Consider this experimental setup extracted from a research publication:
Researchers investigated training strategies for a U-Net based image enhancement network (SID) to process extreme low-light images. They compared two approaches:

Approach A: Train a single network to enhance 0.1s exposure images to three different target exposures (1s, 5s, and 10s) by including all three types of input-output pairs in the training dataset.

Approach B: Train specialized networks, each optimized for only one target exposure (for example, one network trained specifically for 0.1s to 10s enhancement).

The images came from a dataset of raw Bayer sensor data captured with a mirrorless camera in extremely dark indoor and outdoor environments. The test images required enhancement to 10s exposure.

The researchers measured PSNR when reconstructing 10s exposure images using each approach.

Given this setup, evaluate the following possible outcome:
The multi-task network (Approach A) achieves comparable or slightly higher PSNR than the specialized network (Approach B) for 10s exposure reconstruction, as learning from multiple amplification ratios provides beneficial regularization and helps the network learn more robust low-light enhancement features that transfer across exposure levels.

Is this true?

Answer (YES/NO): NO